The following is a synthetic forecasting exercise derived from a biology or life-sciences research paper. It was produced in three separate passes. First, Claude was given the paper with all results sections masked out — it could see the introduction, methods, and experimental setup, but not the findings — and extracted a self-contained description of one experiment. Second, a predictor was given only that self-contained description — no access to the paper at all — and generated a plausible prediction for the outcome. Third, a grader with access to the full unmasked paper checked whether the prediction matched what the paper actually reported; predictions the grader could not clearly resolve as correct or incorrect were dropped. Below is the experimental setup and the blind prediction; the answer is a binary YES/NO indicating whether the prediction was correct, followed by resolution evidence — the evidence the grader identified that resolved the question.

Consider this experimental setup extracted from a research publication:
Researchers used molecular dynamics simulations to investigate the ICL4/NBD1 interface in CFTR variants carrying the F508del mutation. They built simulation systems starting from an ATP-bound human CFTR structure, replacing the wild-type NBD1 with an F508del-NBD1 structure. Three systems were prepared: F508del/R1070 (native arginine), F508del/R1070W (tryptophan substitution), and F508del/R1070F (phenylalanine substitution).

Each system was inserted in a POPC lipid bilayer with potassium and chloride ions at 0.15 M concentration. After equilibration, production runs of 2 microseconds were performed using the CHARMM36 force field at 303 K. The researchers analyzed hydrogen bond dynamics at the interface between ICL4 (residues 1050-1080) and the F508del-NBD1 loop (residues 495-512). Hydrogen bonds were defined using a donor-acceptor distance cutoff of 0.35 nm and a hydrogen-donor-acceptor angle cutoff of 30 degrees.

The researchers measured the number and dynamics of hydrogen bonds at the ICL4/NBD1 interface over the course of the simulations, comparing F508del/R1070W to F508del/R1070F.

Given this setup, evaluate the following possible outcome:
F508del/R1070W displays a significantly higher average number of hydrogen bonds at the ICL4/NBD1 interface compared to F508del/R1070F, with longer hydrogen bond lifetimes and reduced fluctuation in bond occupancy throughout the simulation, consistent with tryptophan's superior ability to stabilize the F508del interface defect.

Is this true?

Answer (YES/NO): NO